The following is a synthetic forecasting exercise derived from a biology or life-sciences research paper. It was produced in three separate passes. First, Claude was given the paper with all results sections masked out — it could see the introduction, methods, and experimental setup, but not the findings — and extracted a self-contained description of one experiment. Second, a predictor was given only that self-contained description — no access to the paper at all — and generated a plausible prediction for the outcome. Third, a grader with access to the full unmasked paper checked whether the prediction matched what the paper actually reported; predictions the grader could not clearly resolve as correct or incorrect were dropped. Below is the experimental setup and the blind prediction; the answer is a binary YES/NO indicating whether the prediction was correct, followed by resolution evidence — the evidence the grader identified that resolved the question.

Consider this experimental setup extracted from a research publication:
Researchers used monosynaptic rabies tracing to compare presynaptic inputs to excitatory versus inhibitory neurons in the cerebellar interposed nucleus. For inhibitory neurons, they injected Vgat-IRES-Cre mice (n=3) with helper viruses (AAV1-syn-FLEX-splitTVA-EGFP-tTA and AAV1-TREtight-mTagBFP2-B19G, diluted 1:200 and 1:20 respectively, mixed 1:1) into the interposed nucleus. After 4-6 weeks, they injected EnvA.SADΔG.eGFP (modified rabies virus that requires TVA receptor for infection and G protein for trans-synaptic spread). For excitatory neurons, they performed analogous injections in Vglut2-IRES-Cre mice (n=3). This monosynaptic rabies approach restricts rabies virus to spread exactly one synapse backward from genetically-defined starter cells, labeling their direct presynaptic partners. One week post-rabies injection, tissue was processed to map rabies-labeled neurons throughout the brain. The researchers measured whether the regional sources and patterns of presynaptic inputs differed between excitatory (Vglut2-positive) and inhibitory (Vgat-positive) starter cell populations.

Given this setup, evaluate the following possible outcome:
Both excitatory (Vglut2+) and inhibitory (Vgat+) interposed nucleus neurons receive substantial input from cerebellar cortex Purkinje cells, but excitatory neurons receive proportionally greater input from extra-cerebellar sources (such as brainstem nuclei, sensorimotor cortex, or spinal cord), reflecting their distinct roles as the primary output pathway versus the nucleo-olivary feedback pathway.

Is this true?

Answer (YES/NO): NO